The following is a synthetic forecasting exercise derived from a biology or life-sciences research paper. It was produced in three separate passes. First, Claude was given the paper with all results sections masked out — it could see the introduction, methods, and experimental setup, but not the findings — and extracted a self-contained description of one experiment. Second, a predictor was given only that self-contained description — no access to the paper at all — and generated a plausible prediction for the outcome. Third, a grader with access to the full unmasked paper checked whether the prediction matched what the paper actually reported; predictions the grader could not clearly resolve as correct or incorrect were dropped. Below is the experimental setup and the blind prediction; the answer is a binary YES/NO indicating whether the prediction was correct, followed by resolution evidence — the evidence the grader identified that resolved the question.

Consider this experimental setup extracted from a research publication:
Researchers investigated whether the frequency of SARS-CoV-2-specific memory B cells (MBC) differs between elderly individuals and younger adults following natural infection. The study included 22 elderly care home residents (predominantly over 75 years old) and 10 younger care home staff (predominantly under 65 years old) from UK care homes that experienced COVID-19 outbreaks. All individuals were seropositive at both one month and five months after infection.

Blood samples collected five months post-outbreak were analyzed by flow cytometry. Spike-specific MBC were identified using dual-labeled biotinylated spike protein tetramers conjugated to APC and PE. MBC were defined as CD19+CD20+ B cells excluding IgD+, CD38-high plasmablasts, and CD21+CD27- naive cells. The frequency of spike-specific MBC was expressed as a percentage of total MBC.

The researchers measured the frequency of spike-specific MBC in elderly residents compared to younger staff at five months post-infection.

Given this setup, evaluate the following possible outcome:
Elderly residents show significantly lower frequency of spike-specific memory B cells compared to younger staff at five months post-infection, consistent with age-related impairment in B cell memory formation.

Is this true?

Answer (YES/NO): NO